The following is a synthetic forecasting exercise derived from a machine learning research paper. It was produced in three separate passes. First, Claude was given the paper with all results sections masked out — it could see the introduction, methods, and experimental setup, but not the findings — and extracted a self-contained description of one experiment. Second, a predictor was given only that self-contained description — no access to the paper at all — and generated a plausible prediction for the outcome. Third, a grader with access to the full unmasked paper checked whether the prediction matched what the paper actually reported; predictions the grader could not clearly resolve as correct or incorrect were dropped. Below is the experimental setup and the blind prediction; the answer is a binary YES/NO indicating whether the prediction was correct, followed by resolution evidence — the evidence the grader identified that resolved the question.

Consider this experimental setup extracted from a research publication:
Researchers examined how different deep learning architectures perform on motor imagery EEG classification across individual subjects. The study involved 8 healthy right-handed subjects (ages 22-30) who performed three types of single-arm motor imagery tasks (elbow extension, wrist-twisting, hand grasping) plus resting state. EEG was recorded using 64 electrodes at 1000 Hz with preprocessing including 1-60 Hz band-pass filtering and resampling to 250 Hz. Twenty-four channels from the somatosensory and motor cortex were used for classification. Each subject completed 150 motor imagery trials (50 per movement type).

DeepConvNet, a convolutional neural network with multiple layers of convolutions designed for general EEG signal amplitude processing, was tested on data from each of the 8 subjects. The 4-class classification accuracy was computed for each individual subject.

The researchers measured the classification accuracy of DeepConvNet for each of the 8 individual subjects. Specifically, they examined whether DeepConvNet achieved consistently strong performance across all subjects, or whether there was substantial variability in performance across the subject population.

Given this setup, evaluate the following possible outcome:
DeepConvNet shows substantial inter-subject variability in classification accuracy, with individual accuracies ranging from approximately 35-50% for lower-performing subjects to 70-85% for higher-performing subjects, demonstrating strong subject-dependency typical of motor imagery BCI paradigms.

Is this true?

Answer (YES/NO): NO